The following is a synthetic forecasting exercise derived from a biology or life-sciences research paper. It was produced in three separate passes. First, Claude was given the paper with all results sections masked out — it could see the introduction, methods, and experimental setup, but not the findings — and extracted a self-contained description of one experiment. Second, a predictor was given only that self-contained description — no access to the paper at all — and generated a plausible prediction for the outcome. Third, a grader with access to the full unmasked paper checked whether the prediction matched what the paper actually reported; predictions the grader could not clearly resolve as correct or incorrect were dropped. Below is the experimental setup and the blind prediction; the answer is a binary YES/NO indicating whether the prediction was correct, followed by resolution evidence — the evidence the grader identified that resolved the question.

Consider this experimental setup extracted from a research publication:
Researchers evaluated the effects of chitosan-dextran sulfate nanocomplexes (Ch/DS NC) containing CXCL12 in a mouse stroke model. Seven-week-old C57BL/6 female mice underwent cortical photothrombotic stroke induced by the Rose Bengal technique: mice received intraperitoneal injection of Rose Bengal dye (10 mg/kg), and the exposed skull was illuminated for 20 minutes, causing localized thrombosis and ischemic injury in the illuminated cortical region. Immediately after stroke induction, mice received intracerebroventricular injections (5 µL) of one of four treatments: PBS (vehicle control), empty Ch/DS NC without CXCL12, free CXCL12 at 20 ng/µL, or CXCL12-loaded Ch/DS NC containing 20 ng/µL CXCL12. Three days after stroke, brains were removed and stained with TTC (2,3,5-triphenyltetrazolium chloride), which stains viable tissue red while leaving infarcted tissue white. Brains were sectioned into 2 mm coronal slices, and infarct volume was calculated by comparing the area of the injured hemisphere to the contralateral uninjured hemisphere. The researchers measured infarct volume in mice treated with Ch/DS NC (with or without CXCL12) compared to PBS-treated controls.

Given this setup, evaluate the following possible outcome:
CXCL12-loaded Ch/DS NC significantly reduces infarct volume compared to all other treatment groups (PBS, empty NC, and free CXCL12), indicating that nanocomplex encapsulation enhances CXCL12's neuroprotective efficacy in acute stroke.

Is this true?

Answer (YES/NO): NO